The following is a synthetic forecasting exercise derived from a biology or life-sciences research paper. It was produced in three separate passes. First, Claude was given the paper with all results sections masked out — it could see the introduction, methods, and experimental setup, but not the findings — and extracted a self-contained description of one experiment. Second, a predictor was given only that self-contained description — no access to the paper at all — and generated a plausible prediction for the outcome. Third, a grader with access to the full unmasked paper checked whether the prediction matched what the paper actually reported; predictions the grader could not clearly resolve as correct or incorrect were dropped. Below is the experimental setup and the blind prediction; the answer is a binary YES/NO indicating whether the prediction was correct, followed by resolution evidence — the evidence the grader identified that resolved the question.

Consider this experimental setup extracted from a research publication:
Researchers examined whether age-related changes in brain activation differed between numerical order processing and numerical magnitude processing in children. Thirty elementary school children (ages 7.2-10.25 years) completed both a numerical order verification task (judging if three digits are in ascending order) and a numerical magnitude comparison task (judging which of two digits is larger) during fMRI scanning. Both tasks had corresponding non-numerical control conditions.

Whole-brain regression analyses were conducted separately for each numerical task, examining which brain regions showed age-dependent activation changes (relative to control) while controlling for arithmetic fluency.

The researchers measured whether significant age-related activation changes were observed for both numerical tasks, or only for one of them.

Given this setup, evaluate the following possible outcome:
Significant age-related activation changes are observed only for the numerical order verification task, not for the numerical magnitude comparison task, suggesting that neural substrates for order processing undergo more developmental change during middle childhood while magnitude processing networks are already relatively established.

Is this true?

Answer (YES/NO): YES